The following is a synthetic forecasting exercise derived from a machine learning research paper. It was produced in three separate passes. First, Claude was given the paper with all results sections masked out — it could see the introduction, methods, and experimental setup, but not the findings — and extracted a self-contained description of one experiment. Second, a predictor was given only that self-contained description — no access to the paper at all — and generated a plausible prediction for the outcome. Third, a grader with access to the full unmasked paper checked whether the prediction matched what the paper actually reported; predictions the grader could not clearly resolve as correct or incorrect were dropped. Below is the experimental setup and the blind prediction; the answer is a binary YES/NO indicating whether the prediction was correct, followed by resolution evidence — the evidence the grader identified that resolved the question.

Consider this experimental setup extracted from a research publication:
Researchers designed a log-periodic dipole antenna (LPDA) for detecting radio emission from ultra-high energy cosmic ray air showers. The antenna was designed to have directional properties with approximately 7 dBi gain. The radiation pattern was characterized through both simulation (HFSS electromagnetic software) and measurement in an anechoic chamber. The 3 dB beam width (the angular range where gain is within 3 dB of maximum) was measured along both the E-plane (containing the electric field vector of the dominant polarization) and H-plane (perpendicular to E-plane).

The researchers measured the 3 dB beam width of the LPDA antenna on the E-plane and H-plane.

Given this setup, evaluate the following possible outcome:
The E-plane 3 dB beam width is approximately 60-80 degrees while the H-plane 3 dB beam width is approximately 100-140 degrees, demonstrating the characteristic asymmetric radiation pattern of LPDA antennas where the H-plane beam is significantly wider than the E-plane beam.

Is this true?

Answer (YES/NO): YES